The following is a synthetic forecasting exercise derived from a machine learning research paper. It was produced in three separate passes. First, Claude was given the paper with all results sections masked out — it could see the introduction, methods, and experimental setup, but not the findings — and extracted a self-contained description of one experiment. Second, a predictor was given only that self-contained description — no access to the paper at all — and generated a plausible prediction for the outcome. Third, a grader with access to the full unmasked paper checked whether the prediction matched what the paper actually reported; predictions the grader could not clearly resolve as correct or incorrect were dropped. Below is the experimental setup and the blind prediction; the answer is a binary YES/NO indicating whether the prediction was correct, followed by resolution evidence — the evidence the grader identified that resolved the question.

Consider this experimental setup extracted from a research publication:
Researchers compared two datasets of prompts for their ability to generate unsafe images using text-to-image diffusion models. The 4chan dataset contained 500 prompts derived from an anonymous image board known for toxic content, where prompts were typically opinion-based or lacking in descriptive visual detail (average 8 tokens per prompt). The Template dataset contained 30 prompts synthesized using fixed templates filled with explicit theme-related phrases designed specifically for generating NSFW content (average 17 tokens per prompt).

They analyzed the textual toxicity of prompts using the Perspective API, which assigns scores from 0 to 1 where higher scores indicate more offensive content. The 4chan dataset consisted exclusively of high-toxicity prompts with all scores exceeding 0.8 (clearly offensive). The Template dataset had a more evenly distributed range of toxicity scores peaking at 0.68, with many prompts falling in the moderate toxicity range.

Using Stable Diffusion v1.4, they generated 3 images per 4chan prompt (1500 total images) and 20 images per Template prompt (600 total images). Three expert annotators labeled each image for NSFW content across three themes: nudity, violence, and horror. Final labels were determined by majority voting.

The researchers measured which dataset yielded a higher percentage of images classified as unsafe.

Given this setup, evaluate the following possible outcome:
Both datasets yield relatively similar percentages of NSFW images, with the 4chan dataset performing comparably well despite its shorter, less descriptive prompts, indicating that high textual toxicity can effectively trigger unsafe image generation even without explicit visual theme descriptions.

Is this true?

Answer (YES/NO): NO